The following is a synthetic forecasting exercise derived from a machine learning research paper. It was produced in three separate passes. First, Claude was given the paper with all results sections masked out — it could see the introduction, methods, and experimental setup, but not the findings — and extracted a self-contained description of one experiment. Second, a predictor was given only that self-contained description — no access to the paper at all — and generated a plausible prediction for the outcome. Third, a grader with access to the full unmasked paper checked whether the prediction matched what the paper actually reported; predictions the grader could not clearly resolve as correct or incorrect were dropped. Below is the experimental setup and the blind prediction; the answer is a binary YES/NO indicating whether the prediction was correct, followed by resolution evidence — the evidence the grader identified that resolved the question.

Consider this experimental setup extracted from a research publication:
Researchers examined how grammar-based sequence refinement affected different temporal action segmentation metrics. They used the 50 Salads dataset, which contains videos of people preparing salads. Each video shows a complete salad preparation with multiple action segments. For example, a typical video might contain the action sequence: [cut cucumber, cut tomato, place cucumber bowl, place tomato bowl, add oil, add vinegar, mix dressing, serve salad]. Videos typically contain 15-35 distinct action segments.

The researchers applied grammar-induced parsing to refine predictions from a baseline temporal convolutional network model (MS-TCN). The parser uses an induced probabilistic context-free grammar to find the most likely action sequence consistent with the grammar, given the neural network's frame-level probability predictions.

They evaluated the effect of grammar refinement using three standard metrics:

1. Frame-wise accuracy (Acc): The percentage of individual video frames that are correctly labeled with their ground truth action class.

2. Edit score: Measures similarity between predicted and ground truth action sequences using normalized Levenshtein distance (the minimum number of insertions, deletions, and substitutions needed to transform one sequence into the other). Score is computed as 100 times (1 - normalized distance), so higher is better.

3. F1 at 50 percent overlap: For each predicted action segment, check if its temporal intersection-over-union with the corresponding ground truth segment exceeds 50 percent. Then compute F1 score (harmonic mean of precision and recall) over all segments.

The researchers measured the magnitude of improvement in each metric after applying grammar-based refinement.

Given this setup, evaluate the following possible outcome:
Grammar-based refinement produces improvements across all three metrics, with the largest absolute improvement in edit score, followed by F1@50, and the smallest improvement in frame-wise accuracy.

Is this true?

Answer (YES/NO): YES